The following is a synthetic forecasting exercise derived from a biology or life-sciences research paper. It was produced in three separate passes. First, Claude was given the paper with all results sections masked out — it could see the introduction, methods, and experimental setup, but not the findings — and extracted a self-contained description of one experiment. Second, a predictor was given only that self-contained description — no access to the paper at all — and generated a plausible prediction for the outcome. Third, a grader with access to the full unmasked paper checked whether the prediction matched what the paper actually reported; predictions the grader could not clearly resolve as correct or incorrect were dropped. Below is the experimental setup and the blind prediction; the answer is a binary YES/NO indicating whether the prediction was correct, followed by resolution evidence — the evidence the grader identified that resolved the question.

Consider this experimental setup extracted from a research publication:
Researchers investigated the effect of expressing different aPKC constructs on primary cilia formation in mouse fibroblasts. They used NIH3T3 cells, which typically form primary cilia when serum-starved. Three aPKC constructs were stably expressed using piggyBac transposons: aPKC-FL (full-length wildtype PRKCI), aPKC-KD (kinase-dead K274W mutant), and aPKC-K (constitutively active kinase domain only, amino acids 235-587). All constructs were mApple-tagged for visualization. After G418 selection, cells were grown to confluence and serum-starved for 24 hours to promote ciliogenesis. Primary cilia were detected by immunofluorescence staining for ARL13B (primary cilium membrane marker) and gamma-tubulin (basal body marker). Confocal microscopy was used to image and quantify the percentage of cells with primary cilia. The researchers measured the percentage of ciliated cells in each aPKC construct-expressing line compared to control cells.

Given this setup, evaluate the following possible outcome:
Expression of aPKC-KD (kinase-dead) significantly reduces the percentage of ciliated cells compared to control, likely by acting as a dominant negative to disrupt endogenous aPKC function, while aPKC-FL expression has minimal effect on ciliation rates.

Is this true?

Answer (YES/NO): NO